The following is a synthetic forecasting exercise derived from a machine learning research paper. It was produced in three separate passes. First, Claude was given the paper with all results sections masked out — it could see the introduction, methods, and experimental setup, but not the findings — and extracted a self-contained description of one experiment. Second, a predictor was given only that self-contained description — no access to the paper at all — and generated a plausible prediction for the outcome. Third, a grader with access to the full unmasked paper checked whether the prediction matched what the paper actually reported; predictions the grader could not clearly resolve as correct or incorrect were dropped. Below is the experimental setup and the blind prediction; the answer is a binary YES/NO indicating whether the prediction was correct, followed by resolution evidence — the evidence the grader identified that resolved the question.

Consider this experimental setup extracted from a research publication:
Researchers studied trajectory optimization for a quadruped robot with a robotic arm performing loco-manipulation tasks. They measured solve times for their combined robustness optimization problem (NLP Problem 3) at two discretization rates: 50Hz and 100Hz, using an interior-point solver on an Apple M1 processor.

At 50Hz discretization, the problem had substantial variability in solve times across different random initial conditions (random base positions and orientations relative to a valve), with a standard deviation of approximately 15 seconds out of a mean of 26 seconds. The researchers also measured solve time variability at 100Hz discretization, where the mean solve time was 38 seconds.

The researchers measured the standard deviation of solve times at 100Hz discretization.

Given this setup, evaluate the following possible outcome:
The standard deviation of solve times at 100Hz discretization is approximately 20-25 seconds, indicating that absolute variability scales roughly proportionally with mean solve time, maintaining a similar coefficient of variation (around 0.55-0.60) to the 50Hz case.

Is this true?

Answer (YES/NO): YES